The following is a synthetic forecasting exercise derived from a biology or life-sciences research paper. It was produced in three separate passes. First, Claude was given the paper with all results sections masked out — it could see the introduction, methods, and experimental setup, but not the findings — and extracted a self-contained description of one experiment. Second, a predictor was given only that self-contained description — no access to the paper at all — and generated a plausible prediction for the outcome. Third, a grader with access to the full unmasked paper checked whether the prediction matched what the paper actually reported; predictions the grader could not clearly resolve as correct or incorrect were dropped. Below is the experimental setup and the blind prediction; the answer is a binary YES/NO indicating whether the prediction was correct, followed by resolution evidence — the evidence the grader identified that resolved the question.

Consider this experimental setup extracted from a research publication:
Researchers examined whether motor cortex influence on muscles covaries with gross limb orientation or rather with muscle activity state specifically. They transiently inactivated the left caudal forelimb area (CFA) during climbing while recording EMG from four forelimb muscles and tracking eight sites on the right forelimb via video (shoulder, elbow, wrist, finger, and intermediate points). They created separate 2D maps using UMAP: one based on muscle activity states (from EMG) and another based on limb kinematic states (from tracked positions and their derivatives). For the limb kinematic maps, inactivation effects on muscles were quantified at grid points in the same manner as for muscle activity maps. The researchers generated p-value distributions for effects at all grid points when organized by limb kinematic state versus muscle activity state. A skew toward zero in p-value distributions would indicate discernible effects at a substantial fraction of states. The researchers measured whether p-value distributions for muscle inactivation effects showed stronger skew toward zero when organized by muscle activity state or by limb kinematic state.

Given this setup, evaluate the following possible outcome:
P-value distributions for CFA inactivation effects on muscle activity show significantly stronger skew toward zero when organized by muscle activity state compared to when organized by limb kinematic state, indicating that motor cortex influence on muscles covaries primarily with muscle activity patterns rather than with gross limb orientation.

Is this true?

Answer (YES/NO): YES